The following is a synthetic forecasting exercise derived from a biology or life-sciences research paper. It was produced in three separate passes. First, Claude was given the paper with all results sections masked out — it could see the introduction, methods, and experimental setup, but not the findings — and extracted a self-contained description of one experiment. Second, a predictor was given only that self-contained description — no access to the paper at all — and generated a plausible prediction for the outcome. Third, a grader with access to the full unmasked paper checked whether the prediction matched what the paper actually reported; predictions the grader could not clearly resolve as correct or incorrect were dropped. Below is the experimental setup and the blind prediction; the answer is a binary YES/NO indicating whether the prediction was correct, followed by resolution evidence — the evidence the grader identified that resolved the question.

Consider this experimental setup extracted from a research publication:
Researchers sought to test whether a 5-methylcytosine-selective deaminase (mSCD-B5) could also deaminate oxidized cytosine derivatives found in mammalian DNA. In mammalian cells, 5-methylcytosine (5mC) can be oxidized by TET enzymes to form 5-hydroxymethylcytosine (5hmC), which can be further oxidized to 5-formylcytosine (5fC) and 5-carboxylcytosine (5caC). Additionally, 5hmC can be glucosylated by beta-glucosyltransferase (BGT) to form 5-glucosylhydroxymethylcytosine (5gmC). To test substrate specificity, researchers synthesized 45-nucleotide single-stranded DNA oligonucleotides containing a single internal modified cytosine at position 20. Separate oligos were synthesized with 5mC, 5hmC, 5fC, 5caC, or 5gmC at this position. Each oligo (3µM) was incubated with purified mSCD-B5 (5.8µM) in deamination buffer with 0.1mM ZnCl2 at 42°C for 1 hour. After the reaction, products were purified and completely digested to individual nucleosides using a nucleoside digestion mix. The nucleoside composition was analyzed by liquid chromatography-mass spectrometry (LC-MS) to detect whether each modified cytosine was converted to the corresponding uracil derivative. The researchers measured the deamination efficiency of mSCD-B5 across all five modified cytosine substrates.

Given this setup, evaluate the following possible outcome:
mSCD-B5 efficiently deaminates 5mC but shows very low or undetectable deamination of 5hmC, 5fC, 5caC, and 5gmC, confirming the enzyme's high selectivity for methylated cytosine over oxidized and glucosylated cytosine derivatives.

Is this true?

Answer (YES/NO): NO